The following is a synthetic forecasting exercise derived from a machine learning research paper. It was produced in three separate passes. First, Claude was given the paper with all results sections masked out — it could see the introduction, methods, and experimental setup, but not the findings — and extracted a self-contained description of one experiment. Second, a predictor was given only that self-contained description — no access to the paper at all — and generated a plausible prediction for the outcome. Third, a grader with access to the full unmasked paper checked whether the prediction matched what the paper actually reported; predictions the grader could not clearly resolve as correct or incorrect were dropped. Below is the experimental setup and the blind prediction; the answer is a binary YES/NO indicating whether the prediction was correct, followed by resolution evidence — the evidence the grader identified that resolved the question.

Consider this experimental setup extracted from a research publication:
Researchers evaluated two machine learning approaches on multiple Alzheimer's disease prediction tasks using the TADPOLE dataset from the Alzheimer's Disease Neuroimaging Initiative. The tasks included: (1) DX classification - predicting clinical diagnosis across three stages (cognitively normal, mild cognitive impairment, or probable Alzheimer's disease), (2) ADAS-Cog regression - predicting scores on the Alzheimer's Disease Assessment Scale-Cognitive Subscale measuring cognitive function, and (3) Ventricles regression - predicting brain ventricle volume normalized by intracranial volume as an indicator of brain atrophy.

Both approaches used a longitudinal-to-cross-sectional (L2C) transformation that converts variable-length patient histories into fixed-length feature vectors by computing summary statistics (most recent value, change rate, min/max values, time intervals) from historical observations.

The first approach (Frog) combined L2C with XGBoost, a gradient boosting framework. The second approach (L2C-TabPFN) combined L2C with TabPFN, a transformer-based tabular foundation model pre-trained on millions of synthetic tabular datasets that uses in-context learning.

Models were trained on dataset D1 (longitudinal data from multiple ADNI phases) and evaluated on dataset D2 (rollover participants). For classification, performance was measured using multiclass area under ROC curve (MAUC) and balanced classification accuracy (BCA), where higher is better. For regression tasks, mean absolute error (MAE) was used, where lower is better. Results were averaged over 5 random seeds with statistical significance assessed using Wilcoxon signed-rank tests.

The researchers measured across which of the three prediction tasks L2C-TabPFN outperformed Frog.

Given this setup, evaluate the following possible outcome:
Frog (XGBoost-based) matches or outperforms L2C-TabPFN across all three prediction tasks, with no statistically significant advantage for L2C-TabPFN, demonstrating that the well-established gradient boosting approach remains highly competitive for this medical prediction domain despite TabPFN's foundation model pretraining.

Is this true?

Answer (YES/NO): NO